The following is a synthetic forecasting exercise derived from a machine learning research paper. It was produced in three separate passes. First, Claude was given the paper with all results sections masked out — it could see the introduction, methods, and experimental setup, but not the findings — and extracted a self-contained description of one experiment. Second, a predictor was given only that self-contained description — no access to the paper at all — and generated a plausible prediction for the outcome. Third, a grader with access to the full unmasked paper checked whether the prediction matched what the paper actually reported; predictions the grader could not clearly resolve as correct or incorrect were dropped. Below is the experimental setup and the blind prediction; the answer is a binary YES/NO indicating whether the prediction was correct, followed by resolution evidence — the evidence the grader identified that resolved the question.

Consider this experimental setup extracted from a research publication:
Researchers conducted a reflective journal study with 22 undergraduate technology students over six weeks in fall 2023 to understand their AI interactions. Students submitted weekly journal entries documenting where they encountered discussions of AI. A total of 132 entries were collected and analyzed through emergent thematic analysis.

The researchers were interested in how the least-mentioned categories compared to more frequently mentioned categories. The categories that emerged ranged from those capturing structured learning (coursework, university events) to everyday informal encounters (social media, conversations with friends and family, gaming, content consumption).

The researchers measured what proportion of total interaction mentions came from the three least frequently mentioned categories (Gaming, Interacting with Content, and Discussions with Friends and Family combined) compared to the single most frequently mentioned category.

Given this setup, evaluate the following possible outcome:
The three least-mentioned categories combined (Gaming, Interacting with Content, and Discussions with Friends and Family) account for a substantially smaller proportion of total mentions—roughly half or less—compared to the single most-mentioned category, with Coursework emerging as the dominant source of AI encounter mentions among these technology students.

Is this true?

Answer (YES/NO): YES